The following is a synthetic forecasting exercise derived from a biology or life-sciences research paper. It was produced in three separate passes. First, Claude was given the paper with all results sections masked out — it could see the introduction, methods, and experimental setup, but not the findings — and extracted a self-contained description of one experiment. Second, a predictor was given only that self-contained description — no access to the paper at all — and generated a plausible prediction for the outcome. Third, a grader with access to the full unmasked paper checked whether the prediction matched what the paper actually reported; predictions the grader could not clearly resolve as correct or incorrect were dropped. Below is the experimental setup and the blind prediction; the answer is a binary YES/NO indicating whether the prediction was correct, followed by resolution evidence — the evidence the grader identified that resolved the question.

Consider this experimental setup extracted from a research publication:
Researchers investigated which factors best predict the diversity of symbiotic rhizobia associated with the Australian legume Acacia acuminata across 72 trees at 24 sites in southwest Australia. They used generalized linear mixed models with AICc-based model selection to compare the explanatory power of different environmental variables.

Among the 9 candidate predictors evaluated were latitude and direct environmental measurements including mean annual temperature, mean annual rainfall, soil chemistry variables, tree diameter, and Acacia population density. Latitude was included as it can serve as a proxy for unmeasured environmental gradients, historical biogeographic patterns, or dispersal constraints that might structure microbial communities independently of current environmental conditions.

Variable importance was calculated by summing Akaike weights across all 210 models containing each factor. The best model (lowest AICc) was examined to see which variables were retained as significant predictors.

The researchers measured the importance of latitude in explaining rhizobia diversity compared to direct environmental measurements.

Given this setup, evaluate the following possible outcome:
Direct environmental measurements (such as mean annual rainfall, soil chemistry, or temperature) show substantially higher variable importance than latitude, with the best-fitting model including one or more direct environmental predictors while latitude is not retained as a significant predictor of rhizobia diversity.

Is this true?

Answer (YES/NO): YES